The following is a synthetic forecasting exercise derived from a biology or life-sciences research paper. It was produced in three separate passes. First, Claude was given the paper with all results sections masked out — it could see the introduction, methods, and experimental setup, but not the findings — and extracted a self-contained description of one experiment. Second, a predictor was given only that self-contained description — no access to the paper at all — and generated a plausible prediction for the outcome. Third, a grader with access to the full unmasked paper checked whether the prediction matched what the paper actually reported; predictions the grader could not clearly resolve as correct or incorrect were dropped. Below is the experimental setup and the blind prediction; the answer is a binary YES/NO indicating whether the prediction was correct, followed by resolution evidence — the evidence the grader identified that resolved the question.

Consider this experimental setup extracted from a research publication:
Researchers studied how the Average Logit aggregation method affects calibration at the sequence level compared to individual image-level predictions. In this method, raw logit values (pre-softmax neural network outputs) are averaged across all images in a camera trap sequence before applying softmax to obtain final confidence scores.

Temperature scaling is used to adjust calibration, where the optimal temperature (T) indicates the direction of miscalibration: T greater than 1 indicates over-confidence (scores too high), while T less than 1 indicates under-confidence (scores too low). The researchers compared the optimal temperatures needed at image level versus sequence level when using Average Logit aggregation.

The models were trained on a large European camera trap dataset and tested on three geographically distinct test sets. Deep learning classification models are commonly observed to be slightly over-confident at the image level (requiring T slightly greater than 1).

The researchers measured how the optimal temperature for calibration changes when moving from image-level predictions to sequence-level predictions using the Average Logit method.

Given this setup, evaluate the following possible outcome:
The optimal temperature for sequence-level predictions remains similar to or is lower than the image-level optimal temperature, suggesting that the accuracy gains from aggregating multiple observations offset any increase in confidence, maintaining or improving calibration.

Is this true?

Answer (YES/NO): YES